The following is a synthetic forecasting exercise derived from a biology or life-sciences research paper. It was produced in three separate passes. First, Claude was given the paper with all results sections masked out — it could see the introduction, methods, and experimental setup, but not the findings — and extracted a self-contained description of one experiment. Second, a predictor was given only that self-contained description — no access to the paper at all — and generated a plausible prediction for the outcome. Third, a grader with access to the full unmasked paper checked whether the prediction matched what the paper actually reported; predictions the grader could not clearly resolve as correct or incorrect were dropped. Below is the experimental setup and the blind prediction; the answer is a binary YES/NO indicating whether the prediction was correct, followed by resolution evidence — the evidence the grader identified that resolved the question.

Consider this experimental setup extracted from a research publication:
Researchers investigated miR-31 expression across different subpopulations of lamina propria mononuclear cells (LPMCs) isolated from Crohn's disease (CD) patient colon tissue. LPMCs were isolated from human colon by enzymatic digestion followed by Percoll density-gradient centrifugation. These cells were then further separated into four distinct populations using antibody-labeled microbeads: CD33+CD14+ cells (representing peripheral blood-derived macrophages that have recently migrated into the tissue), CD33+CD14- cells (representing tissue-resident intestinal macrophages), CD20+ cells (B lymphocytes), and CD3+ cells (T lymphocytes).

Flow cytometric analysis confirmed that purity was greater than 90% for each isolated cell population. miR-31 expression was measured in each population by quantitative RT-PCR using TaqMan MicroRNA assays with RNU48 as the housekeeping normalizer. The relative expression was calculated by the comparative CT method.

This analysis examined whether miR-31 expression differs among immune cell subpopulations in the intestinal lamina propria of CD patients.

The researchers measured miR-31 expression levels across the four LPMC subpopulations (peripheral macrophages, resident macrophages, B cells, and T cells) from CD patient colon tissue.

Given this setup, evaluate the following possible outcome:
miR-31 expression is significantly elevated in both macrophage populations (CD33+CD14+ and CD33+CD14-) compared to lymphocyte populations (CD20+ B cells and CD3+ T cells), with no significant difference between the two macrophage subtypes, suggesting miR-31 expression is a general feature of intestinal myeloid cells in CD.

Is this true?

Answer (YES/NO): NO